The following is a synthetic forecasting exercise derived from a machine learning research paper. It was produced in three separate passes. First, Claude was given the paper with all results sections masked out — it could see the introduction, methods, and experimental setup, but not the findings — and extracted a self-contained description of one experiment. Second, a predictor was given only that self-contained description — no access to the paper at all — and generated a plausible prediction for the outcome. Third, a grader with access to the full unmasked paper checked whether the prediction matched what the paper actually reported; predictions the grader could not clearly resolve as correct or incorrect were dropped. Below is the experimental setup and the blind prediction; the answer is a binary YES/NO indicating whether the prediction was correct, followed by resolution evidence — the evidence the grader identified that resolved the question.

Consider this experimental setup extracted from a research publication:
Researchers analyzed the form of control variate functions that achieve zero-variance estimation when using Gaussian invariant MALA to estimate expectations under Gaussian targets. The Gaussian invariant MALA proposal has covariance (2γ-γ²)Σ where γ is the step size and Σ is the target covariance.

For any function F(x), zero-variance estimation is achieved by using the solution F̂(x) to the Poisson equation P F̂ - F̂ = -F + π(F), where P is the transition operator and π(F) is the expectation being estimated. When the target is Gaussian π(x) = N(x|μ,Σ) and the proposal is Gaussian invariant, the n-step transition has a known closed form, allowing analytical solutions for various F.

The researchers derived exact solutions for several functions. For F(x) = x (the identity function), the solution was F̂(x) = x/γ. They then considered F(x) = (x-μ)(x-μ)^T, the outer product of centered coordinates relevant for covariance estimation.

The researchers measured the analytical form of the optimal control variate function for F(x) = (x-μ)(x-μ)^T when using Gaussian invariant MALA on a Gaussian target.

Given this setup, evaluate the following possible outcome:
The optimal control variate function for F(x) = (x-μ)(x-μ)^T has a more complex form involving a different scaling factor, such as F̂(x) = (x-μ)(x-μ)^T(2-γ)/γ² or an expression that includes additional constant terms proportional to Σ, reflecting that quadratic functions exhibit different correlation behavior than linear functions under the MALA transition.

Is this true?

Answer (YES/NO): NO